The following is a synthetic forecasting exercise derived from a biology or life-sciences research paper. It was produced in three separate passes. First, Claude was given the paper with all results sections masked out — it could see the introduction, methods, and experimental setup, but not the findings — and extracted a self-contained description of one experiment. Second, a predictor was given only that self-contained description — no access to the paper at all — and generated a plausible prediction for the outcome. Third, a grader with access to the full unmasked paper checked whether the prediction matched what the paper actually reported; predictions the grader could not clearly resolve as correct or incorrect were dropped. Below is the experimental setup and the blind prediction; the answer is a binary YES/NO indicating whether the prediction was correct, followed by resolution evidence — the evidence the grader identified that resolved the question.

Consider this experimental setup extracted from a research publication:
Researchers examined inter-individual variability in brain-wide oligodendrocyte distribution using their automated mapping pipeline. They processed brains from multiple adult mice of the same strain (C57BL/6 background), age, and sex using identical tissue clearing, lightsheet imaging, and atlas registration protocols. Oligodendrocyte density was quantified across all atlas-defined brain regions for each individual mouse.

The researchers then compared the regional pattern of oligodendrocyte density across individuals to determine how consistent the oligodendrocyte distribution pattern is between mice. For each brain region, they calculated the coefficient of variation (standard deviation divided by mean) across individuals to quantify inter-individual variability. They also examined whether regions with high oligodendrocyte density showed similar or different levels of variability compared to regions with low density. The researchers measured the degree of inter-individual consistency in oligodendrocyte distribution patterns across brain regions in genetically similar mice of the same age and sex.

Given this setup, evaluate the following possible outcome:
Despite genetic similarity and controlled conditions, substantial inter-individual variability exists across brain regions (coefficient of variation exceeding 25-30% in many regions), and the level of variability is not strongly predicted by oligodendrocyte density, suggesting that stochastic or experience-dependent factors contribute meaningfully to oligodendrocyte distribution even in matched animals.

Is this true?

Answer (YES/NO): NO